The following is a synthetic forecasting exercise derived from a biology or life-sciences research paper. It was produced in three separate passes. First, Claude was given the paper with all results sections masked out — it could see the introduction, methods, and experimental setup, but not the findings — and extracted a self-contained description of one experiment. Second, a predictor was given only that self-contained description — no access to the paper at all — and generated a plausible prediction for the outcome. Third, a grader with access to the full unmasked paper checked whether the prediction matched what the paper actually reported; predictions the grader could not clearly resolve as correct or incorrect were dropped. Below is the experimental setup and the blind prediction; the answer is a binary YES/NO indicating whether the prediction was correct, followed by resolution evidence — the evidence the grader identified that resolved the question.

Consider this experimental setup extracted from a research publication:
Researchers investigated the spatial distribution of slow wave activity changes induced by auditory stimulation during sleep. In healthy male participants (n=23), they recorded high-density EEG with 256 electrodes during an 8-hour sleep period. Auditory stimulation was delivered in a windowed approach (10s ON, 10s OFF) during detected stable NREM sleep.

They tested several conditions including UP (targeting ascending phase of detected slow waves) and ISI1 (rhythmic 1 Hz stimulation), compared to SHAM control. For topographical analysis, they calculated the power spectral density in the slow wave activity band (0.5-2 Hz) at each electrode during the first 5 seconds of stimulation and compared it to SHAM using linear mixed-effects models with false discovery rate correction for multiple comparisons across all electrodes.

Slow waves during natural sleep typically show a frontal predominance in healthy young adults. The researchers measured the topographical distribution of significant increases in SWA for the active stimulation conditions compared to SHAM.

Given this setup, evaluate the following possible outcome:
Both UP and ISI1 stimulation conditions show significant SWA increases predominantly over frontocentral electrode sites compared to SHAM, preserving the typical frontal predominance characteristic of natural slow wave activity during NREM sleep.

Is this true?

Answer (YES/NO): NO